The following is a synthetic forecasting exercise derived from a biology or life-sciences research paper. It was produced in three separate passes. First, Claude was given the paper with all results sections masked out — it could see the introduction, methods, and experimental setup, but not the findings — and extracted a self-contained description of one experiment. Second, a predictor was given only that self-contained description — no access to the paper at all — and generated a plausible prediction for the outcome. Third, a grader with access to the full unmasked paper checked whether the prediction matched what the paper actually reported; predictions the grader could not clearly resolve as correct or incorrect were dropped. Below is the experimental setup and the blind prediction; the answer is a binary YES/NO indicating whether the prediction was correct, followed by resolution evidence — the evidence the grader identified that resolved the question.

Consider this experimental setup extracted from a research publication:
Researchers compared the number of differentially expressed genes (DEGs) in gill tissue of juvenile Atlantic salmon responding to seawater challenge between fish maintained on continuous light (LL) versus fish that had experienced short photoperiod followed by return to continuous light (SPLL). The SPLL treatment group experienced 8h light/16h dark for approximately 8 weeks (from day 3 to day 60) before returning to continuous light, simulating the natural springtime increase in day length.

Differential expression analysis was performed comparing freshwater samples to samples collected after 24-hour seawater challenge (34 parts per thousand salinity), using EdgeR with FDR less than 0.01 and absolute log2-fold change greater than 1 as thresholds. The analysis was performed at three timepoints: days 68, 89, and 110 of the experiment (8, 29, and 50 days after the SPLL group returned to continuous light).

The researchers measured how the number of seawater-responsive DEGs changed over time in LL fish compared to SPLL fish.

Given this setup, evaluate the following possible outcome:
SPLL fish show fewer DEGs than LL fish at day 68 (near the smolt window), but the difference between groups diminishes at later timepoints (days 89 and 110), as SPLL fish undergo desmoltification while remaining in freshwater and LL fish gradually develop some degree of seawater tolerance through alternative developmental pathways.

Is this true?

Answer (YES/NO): NO